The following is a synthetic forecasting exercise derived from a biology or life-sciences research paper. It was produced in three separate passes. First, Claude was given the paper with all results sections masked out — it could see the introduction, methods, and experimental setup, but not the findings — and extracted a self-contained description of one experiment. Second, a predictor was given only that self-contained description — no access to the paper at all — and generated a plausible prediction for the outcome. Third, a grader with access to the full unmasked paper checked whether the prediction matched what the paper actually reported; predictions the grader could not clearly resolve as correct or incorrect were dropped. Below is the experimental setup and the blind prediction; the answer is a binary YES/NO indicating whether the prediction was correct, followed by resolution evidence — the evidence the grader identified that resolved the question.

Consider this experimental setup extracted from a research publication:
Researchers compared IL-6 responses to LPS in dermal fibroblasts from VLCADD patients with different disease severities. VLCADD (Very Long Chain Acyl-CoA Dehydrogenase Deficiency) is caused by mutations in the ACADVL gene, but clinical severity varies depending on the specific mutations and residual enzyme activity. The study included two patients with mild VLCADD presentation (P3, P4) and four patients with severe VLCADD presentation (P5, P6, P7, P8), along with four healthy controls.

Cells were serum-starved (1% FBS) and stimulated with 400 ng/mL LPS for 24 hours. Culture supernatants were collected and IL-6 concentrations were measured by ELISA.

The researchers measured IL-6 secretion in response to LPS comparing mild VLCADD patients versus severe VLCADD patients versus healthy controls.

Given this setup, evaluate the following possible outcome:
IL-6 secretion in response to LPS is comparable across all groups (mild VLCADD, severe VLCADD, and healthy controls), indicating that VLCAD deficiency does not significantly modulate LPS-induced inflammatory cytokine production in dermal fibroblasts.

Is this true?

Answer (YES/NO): NO